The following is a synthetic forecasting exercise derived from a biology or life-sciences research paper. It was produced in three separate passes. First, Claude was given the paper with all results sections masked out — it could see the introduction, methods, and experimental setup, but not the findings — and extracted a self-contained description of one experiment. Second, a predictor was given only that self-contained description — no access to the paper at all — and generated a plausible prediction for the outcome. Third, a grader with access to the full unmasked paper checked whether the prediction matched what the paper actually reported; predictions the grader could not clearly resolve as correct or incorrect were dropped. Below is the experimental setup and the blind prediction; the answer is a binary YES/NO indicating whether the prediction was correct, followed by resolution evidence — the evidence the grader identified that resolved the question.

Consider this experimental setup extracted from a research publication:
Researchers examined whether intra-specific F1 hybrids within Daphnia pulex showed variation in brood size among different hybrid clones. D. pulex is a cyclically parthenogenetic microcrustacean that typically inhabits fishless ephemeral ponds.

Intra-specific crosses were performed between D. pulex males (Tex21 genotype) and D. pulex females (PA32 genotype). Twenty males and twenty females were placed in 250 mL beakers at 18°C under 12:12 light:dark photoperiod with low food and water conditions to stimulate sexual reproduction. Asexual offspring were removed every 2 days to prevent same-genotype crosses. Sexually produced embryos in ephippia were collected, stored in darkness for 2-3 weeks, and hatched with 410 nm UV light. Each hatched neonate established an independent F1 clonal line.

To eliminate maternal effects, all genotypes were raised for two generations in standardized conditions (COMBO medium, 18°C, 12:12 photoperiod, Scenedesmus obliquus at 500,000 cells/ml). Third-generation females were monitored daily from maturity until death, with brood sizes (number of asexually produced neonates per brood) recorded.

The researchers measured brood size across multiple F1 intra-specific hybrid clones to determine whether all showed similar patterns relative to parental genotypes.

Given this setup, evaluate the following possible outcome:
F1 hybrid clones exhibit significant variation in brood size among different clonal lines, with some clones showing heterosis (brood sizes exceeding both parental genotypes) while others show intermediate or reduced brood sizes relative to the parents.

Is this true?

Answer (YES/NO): YES